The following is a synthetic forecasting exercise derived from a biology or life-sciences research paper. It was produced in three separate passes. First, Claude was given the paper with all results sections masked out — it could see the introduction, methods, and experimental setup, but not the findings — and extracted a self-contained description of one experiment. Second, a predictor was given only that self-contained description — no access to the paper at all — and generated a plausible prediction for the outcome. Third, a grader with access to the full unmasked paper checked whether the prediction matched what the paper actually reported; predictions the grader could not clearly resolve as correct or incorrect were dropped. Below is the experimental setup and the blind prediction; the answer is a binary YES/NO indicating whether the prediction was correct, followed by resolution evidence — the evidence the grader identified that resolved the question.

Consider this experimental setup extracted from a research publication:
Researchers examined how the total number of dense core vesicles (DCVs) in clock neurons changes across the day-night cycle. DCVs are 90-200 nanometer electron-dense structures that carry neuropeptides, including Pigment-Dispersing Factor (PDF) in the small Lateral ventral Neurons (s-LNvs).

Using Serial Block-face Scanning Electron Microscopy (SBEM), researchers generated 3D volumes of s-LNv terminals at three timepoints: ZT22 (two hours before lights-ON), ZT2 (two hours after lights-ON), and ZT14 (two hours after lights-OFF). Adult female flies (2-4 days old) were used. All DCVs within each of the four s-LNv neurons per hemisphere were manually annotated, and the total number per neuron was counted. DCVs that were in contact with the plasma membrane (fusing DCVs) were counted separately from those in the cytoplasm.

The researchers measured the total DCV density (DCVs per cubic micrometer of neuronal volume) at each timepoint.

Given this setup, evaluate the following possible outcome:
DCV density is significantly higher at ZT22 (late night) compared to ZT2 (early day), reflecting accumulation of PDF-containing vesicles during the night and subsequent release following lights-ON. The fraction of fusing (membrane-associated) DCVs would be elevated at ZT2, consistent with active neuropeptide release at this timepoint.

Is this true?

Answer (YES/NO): NO